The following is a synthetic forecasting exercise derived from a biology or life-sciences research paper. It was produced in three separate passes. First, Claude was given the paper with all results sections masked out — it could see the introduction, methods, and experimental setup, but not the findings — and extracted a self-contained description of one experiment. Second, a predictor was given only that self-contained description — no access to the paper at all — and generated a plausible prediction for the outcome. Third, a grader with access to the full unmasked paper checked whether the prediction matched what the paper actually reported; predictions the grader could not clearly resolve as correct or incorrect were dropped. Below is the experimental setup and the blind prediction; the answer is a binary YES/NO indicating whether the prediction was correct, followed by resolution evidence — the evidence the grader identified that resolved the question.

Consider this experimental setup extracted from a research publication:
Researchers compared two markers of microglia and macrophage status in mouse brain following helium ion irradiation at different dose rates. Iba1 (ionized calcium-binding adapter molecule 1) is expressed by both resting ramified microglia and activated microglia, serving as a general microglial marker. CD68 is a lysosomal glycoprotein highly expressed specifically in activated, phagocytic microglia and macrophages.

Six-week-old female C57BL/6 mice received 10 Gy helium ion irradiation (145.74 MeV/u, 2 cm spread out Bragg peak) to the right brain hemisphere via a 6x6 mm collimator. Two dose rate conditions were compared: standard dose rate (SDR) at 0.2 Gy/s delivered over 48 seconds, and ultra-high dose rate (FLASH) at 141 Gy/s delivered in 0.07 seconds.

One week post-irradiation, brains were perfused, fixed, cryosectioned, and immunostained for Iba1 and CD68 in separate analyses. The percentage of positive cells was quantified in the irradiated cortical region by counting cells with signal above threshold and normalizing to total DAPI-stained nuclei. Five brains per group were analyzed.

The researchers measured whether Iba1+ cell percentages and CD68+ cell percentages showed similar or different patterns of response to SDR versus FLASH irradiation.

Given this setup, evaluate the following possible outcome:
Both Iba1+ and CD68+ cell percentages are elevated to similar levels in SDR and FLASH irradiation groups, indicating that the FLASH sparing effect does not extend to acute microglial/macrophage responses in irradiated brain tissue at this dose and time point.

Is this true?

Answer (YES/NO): NO